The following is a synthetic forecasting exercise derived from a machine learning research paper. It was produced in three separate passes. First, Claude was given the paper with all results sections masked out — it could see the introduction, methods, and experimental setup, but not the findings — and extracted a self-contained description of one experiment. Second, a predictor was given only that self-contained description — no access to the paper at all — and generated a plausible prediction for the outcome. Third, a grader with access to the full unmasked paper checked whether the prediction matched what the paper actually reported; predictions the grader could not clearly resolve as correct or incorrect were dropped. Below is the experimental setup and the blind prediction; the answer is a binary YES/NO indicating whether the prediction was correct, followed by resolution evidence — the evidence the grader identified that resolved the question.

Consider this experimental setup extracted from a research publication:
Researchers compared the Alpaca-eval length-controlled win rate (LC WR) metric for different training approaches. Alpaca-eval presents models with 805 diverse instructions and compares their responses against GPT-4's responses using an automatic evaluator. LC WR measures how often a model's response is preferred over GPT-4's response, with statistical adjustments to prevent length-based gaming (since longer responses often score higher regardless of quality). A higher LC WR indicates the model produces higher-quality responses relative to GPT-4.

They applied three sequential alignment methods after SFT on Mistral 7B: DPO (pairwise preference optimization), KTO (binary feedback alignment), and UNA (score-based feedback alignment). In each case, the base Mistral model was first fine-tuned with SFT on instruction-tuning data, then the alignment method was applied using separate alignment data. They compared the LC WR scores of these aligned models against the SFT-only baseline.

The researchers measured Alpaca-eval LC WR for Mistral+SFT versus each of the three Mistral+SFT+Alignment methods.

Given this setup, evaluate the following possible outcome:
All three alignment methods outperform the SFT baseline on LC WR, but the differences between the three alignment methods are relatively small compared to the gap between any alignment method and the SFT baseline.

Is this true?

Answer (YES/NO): NO